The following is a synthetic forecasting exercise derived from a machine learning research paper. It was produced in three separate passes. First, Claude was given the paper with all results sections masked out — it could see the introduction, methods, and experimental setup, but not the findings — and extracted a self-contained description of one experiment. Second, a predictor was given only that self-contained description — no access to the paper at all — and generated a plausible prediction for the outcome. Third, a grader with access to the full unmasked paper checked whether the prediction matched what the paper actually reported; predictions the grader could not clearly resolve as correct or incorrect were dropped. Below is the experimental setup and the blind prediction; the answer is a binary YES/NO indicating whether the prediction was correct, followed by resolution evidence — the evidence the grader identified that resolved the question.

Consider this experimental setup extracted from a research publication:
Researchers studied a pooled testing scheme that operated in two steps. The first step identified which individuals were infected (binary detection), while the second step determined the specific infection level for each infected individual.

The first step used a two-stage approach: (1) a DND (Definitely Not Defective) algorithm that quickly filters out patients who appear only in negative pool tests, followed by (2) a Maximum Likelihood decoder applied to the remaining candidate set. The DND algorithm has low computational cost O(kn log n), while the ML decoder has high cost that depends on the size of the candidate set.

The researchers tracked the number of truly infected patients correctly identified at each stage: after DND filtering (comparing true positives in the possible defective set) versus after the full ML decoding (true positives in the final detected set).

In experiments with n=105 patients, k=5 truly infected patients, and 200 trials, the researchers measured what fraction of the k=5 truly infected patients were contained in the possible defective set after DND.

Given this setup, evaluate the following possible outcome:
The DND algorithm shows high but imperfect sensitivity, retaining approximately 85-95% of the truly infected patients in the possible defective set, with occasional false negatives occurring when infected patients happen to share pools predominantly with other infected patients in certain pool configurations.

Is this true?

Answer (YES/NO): NO